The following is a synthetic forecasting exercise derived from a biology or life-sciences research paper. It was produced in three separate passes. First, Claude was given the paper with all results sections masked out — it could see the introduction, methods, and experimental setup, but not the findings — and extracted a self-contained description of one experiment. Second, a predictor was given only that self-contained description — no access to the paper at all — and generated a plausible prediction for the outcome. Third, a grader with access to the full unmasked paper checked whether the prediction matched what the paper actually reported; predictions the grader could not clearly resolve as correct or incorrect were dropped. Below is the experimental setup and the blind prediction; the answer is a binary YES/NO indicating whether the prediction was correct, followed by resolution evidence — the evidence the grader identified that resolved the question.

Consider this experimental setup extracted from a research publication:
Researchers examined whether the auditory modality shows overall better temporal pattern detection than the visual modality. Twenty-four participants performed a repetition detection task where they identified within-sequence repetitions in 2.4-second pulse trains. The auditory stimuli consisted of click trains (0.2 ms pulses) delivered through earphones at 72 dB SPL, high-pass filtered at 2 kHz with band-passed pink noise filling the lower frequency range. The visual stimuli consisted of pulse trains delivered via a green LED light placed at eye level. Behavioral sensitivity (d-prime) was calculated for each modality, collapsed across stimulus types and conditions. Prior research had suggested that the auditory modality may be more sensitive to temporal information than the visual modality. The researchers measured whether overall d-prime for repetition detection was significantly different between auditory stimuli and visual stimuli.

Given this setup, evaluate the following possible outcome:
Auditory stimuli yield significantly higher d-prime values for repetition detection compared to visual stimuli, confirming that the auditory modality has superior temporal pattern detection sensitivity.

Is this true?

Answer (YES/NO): YES